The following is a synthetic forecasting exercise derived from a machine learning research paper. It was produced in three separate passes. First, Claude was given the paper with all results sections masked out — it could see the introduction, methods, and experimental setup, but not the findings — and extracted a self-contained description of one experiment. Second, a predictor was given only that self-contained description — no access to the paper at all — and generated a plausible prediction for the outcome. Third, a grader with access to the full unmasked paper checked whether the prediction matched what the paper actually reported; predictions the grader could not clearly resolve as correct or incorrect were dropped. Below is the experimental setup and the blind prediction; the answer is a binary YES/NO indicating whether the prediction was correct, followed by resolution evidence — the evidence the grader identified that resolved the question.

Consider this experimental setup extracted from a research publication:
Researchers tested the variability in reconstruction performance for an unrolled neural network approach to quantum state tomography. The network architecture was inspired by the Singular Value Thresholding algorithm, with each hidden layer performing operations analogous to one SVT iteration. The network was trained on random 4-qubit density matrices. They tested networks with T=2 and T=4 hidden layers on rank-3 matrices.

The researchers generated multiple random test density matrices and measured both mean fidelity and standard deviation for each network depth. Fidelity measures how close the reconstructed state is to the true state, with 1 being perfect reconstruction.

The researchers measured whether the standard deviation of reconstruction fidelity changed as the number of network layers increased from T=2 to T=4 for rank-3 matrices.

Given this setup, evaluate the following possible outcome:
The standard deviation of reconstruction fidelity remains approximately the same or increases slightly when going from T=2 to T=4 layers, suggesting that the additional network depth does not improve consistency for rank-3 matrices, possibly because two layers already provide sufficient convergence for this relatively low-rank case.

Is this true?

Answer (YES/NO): NO